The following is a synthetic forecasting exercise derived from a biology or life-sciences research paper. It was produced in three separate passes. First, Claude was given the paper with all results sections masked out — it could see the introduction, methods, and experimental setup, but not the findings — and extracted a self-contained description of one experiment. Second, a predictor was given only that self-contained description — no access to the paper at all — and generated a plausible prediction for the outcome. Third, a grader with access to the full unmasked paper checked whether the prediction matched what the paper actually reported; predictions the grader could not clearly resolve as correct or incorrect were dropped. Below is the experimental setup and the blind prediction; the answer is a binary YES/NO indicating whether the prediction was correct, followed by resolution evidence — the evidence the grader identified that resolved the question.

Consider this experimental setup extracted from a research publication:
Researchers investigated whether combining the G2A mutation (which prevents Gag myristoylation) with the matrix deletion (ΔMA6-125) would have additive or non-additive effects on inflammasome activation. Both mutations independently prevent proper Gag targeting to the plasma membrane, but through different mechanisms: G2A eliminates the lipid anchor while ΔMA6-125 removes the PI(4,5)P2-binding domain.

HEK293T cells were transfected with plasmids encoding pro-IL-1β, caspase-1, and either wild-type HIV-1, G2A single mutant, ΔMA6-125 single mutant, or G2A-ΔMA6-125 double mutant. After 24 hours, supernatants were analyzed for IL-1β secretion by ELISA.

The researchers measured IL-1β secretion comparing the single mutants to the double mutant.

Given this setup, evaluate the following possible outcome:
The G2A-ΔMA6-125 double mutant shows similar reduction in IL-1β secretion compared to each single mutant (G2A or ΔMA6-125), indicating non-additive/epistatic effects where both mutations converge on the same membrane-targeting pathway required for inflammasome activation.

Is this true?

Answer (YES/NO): NO